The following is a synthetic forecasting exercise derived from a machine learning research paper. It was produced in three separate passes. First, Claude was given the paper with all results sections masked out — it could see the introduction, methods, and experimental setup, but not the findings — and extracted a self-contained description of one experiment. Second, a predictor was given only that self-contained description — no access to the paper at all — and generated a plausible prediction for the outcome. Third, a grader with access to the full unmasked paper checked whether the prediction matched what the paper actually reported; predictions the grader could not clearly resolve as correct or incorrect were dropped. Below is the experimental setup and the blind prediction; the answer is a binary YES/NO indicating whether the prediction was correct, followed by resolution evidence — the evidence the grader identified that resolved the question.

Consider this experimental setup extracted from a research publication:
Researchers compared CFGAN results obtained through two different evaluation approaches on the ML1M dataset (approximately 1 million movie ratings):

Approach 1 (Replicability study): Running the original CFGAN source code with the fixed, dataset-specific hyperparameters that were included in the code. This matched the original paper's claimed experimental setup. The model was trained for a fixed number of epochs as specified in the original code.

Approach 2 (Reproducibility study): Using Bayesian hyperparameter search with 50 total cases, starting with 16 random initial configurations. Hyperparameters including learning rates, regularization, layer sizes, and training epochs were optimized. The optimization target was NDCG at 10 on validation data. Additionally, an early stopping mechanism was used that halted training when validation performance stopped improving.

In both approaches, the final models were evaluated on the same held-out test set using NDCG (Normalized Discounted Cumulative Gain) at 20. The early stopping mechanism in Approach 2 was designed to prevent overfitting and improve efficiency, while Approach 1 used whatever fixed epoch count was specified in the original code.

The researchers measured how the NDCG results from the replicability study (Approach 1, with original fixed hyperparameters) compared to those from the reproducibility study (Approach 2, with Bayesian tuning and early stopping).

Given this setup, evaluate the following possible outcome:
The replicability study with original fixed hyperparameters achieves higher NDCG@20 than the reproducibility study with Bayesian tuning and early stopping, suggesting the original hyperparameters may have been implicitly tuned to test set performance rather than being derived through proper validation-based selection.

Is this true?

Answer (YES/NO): YES